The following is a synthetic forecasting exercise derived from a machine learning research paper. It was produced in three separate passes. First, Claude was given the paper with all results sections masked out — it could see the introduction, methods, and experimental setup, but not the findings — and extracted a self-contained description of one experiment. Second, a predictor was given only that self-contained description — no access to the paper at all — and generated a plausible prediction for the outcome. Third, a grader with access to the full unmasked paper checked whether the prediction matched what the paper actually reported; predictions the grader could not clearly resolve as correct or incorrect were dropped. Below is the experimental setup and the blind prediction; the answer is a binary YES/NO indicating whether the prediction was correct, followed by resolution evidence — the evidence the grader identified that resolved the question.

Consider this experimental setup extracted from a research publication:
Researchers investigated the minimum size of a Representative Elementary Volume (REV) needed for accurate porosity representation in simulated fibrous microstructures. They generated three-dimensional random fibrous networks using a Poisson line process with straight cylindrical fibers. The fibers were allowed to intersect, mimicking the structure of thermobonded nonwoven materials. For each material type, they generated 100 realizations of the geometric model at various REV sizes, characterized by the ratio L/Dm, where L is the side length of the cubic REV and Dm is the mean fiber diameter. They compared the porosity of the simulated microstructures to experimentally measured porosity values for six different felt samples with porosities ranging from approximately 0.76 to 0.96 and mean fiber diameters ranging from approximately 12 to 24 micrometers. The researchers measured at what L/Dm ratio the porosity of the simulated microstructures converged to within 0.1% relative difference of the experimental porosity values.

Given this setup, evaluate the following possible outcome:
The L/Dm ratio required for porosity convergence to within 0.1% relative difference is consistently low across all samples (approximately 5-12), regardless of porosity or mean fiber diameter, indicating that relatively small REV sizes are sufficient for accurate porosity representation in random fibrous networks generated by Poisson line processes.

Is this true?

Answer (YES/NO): NO